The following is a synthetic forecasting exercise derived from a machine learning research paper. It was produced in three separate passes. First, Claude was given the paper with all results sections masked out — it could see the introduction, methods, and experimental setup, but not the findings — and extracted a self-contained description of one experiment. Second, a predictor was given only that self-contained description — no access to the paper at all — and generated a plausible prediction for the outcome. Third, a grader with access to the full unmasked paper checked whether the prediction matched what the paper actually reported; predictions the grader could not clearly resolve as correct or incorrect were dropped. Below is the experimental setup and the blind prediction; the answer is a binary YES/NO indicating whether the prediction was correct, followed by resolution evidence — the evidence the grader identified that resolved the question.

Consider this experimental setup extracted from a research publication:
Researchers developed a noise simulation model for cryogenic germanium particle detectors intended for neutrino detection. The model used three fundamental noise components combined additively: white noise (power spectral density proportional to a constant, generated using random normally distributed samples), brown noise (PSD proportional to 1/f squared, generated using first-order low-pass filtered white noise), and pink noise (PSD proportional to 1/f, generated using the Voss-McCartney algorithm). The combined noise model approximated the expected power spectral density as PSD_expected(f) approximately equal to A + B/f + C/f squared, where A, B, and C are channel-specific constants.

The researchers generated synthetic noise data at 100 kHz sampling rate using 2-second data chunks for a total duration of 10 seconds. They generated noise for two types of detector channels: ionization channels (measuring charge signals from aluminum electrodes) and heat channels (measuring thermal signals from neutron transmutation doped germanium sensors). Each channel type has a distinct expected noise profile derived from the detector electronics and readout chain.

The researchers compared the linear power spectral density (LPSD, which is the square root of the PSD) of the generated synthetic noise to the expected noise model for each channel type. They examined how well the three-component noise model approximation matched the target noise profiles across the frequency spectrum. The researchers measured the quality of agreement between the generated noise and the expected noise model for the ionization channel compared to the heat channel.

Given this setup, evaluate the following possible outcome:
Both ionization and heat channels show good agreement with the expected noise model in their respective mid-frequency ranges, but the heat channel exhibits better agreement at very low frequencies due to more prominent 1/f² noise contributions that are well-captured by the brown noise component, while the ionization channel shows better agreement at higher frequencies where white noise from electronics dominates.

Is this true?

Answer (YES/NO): NO